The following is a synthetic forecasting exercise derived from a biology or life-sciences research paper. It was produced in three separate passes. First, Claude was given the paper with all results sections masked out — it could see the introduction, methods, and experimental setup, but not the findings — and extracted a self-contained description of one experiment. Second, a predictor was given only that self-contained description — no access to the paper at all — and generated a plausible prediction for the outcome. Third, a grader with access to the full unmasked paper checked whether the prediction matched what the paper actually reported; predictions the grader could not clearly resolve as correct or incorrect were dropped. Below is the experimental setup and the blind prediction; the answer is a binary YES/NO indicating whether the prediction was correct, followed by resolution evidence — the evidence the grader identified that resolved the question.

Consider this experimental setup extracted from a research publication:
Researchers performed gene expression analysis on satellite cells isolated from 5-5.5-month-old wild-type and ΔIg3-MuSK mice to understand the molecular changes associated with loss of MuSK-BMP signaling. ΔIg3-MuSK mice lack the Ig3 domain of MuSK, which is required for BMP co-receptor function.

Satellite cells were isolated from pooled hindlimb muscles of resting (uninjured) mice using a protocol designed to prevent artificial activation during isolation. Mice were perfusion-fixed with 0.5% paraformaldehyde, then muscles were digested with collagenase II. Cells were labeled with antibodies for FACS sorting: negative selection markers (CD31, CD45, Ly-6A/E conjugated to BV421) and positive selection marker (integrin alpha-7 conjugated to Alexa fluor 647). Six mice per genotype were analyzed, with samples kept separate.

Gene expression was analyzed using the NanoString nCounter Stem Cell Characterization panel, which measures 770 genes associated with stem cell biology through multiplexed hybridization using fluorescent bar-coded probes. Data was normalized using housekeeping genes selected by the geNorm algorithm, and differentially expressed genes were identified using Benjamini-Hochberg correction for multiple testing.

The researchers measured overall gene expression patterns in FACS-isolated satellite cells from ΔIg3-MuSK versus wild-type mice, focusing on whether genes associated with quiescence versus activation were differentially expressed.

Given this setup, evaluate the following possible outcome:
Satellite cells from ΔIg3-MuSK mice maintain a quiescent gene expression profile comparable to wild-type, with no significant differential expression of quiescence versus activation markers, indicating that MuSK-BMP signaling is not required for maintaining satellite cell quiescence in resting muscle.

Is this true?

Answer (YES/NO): NO